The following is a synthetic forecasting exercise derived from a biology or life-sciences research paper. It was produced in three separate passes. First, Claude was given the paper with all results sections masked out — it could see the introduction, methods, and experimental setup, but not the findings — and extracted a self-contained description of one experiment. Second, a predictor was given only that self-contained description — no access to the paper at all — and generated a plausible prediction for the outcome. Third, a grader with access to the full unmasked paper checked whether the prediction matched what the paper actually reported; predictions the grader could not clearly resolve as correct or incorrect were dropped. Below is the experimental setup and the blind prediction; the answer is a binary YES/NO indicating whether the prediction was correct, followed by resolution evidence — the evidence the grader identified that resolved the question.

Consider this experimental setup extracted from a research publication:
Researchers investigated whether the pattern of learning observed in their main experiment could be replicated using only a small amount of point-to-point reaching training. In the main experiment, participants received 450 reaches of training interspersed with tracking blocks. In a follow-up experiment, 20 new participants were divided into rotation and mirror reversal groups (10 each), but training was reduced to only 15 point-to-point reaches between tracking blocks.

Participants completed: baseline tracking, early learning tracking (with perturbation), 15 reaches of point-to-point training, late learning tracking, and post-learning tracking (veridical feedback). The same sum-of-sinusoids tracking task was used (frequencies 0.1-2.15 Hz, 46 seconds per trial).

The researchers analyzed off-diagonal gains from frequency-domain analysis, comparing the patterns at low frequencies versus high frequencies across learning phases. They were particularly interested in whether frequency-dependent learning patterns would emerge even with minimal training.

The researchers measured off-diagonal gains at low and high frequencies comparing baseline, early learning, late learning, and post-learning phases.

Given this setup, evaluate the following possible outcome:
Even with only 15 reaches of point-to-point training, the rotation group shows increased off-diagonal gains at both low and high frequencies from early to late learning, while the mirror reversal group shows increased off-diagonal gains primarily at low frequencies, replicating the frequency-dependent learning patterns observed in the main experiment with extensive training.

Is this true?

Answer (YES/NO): NO